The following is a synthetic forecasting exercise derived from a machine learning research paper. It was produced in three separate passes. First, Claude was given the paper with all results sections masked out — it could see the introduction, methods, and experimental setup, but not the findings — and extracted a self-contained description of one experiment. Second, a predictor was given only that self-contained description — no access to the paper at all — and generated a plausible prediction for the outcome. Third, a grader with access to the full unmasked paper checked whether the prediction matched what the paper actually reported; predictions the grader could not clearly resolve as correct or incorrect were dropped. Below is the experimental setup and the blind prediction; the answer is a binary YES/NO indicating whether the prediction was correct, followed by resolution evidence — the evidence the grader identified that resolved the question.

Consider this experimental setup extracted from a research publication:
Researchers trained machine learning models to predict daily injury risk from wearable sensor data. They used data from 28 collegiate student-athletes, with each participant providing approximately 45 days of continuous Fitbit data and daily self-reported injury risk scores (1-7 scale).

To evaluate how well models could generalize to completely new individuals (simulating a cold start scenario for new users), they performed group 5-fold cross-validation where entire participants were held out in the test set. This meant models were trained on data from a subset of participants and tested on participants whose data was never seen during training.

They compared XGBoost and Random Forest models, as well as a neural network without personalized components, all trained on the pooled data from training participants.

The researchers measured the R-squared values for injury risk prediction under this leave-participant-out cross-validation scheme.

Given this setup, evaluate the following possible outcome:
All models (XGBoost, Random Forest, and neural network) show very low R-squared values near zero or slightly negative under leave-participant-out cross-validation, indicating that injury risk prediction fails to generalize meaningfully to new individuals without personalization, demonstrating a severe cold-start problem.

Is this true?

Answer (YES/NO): YES